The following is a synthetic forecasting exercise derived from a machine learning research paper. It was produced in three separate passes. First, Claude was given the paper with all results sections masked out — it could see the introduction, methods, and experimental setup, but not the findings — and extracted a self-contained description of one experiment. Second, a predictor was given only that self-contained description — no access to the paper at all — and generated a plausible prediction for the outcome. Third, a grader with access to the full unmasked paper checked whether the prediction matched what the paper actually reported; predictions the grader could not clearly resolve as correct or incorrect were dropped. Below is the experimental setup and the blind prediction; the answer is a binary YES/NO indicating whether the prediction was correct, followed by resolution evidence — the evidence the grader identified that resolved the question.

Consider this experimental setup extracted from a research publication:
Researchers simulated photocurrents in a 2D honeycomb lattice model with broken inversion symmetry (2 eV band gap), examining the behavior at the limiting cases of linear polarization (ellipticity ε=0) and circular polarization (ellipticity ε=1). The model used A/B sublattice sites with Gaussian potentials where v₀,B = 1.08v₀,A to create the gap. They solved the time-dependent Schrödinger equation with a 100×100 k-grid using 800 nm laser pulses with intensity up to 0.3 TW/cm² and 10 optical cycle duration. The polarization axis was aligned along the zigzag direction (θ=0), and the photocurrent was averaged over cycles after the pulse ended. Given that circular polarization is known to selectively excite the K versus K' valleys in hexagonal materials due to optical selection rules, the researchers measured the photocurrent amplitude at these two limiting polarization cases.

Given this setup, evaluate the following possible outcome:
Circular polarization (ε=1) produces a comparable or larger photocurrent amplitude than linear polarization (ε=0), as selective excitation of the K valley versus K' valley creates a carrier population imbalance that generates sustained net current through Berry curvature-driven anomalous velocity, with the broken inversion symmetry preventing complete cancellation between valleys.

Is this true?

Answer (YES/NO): NO